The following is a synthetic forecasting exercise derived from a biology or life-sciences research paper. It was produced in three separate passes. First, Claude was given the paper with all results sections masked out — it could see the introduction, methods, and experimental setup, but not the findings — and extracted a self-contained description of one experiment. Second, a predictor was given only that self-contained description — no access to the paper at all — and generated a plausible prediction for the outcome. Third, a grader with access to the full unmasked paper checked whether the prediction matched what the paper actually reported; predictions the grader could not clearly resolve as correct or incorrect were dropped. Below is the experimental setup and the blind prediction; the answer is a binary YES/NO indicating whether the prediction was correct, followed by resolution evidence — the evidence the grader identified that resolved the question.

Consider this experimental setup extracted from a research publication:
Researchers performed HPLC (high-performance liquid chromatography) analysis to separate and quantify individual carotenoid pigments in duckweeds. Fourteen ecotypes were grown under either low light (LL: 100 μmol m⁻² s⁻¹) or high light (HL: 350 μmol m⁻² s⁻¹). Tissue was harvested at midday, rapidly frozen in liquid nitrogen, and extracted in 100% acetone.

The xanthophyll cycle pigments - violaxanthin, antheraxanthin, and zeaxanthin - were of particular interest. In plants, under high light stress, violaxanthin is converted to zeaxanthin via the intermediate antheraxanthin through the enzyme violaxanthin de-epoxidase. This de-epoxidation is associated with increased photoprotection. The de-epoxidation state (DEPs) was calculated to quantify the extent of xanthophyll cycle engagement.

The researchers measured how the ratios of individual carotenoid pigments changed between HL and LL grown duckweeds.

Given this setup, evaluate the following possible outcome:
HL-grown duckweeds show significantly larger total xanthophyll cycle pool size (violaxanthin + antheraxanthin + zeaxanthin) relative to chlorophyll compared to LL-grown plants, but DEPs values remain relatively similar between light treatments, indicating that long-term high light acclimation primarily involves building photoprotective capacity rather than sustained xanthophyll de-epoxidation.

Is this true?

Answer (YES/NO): NO